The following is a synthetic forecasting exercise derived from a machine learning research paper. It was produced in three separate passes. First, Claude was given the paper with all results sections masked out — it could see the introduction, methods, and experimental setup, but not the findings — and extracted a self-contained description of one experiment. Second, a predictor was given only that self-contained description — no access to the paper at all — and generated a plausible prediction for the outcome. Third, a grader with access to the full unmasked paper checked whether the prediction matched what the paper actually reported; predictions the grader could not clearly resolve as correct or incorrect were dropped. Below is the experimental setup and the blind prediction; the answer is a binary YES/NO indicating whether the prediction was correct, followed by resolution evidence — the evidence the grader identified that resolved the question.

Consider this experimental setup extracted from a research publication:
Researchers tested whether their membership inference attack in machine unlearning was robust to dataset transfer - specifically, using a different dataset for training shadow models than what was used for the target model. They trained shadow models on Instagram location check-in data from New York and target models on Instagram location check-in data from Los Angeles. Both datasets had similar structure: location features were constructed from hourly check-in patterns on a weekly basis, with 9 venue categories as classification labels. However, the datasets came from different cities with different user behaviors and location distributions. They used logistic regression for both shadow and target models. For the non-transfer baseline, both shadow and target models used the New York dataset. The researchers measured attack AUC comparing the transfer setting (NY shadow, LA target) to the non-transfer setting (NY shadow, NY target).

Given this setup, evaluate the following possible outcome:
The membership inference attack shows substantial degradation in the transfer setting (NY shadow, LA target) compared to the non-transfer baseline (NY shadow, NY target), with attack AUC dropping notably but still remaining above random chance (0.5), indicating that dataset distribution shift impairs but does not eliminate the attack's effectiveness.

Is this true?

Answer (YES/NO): NO